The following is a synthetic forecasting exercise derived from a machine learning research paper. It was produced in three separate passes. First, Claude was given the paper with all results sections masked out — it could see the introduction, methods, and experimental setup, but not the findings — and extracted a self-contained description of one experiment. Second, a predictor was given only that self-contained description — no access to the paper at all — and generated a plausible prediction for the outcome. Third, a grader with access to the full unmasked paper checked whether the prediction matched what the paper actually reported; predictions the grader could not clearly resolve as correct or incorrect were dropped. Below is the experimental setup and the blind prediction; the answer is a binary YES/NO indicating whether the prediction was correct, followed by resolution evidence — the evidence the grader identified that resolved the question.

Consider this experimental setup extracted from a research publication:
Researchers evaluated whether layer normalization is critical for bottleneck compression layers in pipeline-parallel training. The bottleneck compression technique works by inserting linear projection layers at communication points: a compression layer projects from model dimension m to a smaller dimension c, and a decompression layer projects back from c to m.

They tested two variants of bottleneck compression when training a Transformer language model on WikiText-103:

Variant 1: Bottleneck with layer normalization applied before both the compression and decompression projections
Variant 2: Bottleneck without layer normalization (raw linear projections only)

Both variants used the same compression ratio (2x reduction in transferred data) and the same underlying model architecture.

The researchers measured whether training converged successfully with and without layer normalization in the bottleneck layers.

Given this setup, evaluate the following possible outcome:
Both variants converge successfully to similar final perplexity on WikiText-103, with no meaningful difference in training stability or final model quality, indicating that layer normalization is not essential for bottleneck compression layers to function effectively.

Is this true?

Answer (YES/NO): NO